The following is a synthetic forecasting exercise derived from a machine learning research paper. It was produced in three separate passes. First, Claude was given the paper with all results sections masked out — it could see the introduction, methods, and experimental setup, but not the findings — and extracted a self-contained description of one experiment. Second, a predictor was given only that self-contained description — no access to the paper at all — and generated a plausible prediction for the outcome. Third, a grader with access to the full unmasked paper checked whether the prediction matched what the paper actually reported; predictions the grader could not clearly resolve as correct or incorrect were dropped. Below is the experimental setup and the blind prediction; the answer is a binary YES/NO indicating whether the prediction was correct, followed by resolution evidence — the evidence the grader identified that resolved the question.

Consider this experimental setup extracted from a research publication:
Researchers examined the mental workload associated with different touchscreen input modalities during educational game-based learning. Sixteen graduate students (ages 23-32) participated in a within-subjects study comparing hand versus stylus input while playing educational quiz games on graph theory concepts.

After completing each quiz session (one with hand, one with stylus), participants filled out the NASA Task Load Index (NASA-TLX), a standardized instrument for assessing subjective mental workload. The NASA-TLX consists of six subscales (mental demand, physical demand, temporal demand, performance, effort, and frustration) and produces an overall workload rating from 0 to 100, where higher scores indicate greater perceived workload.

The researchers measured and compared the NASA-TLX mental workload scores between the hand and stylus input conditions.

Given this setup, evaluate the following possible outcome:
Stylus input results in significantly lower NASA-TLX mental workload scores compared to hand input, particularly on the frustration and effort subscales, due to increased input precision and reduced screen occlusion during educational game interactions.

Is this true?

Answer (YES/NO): NO